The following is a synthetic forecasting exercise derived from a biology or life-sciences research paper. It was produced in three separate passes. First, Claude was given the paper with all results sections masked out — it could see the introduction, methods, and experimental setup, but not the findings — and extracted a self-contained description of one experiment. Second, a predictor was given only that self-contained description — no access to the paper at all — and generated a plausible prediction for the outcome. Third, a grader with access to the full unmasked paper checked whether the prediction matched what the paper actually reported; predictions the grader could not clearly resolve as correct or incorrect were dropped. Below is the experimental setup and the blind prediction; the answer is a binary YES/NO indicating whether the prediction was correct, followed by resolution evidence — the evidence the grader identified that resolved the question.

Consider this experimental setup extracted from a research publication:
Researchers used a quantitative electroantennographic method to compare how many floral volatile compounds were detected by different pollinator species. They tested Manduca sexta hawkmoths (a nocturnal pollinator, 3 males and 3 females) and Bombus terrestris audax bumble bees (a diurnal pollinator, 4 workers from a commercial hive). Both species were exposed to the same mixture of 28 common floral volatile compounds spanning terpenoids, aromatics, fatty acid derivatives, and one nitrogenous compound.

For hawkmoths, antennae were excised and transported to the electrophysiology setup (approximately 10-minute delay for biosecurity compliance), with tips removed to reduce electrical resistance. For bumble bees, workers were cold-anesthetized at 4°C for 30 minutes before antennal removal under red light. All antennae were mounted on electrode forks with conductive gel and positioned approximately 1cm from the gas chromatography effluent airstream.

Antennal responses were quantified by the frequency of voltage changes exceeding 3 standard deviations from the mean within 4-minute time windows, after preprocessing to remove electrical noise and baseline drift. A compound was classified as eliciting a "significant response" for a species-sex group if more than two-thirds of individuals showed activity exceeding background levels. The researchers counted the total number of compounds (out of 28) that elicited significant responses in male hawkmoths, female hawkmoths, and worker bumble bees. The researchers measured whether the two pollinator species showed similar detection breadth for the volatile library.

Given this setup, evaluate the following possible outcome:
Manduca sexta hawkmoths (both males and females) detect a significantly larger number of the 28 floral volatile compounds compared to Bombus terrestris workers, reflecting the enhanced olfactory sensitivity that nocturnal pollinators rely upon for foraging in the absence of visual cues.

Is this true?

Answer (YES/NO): YES